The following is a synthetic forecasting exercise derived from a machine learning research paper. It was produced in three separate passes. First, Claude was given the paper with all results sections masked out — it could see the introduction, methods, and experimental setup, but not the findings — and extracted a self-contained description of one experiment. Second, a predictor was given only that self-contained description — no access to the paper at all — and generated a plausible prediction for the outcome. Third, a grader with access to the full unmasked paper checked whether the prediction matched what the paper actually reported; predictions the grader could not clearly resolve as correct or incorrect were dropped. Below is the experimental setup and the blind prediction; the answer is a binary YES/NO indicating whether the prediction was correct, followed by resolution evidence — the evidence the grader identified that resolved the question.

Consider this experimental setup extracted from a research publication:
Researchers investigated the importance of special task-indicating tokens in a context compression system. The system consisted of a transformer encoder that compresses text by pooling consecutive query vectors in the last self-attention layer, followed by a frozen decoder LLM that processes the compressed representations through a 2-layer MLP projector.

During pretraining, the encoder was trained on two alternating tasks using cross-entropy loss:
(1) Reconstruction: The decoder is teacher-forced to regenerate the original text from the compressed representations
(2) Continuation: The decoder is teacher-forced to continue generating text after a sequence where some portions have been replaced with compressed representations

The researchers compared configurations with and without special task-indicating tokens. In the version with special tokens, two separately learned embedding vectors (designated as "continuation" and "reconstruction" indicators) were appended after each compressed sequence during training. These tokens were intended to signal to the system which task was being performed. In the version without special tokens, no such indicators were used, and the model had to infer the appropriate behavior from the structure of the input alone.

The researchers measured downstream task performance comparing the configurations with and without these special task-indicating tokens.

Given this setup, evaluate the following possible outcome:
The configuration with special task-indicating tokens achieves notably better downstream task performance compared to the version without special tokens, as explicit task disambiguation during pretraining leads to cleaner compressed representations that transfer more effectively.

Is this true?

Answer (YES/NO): YES